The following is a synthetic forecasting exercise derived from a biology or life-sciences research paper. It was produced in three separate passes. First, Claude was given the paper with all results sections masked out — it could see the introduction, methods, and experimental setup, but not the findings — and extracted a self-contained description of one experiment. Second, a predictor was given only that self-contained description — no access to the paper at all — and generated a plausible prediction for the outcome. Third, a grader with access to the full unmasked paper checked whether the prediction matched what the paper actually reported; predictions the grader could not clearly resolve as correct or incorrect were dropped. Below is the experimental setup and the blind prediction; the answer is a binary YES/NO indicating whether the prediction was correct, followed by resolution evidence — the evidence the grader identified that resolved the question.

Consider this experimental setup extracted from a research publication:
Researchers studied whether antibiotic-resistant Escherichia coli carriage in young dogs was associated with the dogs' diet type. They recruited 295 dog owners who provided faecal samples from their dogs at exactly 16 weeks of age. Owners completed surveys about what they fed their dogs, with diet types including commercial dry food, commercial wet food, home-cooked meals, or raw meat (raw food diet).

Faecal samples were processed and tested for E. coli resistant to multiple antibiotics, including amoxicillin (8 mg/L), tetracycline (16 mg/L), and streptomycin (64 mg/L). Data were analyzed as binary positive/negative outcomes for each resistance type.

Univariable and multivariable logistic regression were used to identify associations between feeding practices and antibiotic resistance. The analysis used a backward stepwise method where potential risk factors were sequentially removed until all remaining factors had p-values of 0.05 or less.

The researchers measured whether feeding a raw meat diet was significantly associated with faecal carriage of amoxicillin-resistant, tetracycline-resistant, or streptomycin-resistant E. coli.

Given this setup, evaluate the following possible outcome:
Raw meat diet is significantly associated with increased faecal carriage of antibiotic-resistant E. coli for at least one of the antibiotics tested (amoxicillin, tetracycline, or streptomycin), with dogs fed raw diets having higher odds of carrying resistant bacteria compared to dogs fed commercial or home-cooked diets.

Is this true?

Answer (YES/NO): YES